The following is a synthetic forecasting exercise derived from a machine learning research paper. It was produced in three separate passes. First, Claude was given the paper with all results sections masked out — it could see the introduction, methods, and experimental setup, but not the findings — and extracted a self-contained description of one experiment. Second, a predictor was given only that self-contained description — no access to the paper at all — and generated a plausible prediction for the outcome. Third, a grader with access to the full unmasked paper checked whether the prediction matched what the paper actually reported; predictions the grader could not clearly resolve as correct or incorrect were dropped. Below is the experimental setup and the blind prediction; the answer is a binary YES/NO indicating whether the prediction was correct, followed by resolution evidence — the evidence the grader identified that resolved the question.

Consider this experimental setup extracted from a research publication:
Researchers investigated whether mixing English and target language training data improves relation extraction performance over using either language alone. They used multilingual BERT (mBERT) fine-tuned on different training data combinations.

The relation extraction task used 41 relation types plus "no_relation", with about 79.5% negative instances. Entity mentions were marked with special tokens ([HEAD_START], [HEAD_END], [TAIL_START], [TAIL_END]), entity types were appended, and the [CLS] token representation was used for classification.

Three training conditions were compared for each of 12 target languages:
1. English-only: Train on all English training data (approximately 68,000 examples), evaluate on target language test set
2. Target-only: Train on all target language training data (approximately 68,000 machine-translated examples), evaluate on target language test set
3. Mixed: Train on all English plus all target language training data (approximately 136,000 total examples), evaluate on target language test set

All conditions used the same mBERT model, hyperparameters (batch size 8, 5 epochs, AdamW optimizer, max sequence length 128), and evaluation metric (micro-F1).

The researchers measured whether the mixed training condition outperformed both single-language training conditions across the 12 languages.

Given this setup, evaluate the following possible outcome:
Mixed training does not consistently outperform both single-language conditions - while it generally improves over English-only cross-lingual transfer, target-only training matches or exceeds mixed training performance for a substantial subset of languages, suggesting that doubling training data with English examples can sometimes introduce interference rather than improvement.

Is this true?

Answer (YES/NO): YES